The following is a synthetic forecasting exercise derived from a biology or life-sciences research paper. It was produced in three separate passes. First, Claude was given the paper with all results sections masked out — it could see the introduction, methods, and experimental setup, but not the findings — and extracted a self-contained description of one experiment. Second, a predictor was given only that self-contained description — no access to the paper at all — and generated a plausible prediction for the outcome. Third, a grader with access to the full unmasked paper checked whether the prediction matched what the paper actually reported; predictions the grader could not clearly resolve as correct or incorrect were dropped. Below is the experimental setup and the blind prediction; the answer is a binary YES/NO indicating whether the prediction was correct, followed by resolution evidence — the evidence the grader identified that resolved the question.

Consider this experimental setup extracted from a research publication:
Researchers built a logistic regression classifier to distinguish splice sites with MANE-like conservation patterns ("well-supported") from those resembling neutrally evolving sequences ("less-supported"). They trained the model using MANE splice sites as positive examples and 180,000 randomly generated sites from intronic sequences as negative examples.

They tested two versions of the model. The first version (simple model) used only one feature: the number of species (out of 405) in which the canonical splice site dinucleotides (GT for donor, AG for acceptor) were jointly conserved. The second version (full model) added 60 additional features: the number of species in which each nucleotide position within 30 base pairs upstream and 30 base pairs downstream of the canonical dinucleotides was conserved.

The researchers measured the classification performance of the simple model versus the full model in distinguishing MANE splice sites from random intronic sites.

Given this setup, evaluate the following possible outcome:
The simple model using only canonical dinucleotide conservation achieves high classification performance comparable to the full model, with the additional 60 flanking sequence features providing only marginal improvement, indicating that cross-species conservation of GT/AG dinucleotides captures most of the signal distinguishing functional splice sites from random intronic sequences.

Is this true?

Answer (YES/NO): YES